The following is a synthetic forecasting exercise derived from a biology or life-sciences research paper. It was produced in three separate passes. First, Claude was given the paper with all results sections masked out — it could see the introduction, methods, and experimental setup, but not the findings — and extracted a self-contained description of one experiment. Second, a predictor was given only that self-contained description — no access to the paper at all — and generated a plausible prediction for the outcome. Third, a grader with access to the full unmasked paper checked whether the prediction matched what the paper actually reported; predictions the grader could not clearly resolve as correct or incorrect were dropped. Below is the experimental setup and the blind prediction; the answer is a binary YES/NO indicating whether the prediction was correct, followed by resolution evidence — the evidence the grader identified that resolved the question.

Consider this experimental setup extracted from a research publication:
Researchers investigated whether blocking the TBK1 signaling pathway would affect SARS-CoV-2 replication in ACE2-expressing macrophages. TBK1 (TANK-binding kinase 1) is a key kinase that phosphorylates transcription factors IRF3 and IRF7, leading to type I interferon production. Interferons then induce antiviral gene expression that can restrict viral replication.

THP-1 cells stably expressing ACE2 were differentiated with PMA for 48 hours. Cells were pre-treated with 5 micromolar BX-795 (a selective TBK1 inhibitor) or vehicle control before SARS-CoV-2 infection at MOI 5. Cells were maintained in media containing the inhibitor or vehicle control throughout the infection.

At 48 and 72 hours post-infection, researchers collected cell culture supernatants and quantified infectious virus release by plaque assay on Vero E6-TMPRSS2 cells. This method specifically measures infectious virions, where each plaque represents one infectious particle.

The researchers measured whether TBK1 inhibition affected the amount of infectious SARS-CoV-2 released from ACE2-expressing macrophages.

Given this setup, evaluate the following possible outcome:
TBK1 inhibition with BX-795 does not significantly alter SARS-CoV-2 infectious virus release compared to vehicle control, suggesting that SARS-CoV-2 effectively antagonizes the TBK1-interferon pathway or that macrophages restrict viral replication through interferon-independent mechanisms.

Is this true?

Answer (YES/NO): NO